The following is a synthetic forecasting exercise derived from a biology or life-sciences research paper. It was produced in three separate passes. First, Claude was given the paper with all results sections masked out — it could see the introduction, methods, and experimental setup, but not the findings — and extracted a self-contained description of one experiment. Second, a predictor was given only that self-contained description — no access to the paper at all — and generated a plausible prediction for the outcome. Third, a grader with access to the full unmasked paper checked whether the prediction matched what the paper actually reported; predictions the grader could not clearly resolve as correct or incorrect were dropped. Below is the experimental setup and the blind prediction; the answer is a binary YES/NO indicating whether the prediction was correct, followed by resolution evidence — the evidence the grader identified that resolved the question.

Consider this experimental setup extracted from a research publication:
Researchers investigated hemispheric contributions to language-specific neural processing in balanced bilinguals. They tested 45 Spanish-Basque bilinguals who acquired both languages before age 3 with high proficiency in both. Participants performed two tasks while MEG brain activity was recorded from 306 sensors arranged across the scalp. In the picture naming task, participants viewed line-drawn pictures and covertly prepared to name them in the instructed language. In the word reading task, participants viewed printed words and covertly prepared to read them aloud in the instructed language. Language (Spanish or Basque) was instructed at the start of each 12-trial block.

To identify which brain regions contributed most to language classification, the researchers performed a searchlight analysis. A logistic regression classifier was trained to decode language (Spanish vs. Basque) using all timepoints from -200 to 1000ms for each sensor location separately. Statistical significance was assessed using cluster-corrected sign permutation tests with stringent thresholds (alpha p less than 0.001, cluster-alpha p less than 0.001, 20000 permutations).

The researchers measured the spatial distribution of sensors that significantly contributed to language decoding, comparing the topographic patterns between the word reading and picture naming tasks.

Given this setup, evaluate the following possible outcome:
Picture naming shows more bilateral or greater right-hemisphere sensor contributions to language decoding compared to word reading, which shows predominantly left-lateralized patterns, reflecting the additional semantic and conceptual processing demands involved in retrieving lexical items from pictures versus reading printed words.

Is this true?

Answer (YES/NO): YES